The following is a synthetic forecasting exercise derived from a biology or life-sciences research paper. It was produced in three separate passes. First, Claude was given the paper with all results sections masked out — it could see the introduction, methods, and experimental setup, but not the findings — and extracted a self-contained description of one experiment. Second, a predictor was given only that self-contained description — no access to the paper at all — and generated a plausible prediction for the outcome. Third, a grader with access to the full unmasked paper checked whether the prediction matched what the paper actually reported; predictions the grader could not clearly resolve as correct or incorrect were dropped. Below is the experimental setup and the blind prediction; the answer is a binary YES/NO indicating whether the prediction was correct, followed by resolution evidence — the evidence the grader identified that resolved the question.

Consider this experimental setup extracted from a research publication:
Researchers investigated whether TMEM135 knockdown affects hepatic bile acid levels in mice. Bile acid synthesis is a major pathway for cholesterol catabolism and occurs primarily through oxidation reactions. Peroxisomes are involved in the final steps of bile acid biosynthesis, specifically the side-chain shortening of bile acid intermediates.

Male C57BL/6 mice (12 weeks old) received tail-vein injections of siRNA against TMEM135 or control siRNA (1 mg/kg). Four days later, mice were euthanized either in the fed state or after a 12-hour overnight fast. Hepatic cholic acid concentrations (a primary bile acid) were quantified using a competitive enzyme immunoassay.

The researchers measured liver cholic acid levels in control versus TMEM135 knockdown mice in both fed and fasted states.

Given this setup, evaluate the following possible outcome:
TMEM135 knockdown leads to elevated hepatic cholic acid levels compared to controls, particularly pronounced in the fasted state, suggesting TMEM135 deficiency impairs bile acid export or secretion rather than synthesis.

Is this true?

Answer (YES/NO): NO